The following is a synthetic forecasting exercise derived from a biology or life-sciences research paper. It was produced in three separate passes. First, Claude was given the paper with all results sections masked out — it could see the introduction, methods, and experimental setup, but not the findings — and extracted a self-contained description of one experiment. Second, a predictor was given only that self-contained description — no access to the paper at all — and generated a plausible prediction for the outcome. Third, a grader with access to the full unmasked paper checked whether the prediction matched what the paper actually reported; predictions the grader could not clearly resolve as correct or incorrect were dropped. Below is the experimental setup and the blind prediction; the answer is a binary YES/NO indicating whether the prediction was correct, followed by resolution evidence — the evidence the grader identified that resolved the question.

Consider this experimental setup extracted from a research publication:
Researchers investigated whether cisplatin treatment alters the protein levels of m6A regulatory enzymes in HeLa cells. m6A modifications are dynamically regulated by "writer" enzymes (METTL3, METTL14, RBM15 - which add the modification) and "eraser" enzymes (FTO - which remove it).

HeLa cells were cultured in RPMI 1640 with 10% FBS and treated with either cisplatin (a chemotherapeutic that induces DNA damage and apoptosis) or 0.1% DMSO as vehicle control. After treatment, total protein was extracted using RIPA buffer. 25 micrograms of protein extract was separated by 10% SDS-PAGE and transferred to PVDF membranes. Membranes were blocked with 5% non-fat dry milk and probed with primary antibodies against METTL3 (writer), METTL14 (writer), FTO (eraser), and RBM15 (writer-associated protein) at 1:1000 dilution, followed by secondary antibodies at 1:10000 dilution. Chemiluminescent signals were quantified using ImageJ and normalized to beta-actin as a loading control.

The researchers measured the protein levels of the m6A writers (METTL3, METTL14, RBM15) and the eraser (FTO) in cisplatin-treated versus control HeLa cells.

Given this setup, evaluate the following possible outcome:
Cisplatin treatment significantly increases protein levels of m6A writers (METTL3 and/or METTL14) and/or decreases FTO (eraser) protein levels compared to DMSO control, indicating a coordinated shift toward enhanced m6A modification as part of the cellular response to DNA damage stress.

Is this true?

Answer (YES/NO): NO